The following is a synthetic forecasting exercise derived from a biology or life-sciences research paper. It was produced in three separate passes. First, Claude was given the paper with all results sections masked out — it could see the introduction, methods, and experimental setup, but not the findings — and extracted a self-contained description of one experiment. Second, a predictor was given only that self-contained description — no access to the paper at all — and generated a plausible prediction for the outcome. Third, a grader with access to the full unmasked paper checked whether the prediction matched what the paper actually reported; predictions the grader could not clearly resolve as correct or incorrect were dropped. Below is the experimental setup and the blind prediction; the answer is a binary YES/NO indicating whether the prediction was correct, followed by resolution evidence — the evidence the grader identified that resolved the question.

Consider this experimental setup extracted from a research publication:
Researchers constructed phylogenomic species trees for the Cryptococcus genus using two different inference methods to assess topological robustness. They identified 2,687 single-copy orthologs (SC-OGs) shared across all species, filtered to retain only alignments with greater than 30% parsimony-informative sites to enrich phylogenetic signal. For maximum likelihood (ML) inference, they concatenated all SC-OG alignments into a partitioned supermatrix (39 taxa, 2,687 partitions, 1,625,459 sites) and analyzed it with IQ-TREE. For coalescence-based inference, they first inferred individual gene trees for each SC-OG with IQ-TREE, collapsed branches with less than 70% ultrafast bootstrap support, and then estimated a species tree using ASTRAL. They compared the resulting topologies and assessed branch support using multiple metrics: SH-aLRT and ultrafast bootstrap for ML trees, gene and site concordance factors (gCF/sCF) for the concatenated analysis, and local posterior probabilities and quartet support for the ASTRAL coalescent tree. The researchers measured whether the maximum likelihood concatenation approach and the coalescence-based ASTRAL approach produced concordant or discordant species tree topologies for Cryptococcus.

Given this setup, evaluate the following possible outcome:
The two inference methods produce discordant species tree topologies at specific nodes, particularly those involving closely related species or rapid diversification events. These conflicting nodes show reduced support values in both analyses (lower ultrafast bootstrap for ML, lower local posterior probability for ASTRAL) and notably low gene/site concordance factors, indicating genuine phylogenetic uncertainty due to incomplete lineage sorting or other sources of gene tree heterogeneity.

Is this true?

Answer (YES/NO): NO